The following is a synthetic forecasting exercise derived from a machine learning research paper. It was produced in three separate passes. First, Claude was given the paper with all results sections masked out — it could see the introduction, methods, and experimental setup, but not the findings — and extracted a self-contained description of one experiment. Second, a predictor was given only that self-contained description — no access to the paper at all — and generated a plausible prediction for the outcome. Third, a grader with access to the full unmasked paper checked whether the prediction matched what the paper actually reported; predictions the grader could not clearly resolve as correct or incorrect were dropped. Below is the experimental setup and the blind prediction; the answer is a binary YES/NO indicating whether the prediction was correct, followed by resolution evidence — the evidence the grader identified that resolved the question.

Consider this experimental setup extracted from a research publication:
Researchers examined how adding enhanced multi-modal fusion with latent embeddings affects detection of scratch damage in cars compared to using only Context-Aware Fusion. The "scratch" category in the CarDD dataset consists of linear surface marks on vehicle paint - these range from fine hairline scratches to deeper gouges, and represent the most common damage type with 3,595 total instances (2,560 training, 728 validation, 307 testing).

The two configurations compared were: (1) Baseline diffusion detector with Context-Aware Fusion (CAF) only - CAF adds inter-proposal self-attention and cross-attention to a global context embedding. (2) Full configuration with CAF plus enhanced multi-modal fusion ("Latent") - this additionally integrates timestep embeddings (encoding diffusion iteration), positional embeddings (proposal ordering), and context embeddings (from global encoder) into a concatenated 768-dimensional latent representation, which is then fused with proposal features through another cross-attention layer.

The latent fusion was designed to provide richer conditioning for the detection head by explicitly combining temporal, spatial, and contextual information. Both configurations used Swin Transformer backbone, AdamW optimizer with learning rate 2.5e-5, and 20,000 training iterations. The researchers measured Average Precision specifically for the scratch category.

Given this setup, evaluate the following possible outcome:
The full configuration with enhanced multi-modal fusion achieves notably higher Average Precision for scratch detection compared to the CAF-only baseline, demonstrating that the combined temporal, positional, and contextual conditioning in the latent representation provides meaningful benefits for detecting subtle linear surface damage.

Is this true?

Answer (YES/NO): NO